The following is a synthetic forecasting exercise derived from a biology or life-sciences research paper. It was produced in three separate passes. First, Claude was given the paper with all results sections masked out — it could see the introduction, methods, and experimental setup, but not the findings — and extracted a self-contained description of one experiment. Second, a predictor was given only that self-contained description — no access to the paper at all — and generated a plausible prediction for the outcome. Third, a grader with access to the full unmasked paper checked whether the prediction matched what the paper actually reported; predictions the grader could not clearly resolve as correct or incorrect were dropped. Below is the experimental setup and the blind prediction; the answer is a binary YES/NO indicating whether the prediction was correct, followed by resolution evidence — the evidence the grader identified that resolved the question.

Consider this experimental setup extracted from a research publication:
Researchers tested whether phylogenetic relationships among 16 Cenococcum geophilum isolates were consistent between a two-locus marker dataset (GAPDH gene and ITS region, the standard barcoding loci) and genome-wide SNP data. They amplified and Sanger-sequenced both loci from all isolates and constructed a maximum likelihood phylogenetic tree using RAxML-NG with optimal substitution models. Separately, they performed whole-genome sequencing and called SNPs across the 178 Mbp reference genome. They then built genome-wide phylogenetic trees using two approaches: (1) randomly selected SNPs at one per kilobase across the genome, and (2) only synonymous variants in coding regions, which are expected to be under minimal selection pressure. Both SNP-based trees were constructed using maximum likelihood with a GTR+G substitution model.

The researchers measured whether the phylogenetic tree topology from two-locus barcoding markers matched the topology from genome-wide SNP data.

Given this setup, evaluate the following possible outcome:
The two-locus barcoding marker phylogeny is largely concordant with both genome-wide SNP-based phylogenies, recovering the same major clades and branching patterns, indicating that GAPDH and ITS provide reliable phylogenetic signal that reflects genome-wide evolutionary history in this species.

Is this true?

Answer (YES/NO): YES